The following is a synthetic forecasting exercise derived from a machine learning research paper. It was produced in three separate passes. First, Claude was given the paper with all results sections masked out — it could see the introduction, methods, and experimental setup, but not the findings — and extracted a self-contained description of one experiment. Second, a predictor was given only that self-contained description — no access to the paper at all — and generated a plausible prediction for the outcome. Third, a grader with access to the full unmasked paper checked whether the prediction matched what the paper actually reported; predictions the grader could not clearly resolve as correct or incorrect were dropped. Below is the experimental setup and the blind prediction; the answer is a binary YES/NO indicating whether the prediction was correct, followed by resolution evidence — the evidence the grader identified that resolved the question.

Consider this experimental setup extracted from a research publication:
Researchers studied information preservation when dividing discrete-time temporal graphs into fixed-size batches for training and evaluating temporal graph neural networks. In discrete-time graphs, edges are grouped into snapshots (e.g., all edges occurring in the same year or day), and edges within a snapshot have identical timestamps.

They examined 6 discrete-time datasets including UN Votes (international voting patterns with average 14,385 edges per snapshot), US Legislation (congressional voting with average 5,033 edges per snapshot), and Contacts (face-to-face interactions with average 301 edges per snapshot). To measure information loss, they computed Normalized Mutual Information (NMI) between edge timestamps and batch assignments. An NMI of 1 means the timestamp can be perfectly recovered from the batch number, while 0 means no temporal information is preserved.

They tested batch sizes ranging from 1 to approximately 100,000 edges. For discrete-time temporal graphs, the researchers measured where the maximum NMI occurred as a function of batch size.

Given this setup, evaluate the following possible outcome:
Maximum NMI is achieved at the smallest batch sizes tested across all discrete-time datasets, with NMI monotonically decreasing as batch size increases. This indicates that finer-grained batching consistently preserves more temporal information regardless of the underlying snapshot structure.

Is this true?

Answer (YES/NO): NO